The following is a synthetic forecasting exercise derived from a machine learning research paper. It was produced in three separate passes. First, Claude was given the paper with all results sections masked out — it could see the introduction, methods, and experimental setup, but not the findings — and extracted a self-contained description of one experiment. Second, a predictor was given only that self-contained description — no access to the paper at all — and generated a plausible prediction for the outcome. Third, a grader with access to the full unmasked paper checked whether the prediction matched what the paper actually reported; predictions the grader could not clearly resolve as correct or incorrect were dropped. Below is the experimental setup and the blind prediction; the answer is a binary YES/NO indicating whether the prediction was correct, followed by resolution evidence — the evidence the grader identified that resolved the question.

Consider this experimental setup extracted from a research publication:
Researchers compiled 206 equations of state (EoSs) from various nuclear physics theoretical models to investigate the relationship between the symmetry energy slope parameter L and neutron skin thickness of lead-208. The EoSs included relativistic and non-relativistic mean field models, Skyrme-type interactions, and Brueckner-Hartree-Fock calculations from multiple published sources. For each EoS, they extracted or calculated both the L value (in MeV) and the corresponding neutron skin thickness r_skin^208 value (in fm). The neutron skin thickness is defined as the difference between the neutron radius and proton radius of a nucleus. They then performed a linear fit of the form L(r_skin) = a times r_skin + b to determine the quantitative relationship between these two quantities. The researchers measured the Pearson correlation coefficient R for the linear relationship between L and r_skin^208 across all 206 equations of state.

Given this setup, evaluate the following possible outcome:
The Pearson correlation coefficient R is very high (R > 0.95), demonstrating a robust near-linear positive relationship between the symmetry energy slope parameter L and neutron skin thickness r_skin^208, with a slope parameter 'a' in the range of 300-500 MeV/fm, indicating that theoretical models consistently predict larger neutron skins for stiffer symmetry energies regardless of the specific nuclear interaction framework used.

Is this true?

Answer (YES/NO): NO